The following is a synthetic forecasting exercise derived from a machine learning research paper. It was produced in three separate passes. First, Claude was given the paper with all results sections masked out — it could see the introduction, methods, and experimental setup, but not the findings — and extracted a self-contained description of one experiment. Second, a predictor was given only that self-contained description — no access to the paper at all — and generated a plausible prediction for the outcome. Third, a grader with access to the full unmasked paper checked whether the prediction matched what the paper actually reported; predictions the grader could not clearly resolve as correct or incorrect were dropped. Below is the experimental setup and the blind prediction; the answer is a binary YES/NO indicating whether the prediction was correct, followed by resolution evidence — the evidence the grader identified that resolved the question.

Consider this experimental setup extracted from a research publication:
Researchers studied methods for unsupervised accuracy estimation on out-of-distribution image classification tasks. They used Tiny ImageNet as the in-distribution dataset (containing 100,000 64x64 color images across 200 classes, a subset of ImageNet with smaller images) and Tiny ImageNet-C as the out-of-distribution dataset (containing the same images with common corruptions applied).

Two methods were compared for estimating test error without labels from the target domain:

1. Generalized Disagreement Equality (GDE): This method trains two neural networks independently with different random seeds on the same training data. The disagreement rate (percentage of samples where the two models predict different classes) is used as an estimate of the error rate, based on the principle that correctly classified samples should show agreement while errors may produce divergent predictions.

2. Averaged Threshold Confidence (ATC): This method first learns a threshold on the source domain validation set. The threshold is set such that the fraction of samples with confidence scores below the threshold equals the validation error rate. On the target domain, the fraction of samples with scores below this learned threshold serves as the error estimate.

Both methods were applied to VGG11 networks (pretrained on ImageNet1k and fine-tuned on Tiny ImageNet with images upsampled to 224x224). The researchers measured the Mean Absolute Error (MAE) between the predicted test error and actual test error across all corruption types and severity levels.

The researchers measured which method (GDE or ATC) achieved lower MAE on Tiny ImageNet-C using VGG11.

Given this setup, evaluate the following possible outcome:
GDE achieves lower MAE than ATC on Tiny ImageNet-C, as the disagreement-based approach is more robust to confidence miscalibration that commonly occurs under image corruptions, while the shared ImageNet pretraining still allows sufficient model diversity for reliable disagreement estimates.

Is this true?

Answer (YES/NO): NO